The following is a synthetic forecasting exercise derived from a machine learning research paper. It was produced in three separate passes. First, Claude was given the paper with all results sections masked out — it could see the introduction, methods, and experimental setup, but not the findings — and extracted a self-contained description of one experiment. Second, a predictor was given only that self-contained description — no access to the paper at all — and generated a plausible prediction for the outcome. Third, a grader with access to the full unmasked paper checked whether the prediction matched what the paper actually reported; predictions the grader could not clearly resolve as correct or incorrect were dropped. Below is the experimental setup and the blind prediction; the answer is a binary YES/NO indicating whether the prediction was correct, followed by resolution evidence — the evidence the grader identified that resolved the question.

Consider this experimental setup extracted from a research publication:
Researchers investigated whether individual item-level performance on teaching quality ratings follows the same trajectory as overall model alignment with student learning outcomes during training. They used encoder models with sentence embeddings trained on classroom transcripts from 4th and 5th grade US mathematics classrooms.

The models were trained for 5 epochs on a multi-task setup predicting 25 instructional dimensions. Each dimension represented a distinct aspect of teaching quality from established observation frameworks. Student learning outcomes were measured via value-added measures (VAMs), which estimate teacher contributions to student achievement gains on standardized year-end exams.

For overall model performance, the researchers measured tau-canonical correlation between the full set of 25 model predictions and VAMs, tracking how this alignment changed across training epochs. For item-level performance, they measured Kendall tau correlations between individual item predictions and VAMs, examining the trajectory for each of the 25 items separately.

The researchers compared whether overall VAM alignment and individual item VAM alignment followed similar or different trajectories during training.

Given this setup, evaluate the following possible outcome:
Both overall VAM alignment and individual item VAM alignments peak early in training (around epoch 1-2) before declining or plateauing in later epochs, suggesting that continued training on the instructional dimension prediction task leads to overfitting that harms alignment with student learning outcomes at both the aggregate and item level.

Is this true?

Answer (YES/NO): NO